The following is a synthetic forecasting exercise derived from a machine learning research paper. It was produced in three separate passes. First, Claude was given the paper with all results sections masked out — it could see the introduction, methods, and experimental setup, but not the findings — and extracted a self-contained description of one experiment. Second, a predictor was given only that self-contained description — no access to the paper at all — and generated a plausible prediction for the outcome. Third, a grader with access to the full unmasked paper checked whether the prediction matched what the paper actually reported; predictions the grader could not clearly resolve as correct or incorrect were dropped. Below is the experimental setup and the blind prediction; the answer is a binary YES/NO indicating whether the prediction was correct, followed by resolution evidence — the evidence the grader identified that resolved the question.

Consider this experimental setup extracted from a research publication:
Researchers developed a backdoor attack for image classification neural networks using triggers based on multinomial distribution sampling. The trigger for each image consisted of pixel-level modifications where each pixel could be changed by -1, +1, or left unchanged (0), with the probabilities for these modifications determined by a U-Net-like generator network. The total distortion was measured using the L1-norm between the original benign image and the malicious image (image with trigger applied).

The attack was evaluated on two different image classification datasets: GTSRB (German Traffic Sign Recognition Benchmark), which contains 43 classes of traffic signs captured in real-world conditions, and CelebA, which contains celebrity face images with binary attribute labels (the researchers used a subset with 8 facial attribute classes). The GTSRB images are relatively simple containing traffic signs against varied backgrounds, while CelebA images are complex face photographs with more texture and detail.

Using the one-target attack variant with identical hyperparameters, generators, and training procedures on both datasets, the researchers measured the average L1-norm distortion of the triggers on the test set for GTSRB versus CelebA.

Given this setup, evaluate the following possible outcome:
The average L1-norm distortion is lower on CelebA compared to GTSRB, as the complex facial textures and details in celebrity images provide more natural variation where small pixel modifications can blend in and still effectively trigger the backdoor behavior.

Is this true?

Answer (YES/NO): NO